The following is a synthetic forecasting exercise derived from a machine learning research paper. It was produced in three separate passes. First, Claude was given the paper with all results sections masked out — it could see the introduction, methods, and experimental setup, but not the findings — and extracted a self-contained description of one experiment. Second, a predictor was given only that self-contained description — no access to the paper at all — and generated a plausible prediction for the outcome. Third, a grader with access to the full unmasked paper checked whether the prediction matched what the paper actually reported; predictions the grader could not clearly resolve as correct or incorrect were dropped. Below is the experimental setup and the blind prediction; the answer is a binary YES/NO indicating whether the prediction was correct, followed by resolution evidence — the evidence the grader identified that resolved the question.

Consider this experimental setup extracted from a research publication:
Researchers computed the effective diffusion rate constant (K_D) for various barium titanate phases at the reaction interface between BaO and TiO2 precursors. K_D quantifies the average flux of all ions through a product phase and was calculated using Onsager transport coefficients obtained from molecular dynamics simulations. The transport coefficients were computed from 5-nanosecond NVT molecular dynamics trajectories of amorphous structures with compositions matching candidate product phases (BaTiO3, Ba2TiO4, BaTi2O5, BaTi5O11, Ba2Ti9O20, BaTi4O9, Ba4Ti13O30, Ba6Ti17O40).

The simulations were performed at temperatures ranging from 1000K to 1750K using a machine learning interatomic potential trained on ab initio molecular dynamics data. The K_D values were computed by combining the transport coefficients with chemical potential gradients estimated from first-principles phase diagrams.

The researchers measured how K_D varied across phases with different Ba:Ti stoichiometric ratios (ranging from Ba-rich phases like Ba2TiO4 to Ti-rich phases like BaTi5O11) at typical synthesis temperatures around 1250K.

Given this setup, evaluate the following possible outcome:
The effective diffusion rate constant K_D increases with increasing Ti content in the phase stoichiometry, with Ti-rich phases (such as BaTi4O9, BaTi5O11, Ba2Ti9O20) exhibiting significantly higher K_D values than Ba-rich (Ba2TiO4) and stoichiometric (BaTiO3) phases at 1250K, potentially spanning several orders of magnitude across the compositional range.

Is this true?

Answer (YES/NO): NO